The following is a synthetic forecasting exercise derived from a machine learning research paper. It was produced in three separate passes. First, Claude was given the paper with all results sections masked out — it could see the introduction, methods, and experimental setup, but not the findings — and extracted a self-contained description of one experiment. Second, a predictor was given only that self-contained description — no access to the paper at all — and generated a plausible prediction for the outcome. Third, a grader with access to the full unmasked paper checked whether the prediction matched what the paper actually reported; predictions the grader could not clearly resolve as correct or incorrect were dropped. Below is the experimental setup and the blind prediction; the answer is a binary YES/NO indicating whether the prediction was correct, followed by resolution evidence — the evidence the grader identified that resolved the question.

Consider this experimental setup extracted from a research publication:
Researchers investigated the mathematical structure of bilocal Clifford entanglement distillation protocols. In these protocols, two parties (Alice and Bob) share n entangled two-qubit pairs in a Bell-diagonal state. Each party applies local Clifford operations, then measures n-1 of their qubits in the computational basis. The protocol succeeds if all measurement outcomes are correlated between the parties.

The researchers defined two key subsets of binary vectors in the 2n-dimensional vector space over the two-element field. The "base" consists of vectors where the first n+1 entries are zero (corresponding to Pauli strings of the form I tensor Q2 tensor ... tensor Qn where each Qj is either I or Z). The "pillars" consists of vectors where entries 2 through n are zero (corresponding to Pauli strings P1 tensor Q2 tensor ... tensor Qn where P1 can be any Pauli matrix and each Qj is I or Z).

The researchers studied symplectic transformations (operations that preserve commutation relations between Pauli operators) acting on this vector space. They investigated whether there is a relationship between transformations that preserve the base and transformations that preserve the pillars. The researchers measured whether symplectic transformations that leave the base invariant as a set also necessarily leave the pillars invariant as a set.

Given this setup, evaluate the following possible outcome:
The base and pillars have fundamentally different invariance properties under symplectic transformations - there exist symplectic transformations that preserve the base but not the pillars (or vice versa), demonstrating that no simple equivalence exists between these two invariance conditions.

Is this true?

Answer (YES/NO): NO